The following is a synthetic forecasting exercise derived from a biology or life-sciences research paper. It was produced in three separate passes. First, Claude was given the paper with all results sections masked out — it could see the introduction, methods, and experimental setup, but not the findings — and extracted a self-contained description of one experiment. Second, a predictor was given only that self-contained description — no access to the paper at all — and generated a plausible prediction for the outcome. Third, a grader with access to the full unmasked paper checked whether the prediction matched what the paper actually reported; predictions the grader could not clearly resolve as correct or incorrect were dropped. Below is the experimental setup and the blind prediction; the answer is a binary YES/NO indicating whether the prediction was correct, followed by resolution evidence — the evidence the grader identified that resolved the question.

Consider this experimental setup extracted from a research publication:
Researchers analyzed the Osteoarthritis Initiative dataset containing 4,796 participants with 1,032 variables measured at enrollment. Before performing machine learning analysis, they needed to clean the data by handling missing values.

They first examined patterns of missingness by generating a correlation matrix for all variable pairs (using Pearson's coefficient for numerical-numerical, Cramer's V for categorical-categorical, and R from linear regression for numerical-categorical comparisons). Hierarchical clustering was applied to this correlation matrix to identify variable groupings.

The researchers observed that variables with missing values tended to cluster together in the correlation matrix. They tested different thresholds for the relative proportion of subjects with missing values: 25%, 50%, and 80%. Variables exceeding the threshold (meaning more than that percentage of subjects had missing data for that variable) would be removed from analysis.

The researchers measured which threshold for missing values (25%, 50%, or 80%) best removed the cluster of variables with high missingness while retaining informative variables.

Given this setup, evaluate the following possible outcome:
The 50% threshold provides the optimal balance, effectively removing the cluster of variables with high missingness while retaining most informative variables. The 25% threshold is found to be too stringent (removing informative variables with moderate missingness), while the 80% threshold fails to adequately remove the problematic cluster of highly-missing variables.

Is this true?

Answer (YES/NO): NO